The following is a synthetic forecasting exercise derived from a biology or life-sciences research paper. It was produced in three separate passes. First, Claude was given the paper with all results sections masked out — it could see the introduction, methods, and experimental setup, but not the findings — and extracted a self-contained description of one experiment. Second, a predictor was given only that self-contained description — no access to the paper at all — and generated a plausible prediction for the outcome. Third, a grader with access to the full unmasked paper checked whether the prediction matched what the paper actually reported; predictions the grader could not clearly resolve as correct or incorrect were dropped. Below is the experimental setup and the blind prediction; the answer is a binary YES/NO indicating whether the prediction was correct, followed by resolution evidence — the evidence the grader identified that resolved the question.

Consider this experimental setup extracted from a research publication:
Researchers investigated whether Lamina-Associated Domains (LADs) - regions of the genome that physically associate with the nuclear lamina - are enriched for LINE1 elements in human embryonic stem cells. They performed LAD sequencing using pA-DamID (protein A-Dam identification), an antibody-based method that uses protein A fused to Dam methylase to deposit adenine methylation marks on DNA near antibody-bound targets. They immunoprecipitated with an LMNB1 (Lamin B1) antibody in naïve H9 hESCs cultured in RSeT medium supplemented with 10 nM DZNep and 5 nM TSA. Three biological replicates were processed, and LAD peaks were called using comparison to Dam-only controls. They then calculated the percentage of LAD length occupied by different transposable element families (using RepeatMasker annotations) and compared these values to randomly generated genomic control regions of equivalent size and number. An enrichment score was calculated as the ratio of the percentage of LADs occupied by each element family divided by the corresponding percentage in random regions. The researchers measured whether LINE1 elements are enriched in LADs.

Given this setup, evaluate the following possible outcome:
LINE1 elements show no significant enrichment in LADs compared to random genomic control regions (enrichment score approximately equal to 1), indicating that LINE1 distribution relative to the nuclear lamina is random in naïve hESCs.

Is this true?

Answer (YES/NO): NO